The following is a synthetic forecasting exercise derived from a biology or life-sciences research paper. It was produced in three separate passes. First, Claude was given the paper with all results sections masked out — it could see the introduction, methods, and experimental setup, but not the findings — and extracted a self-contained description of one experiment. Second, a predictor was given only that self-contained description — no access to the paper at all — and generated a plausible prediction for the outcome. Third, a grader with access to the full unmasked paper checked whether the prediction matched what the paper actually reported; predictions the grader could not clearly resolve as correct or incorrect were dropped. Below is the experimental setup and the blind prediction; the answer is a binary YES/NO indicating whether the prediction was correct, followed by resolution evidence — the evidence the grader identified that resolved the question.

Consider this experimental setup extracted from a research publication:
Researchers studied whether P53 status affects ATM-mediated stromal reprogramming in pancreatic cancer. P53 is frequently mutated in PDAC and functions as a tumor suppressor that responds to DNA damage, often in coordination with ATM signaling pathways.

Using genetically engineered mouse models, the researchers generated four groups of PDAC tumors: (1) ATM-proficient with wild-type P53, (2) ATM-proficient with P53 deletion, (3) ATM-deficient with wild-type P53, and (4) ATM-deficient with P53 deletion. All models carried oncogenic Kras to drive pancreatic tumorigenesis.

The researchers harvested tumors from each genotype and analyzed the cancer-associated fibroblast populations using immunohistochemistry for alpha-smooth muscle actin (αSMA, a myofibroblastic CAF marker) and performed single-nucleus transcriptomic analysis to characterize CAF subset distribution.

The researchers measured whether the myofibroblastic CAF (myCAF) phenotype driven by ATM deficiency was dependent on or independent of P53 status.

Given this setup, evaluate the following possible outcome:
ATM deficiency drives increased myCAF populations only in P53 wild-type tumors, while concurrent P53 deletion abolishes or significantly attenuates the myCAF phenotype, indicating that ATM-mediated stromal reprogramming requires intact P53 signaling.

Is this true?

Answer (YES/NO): NO